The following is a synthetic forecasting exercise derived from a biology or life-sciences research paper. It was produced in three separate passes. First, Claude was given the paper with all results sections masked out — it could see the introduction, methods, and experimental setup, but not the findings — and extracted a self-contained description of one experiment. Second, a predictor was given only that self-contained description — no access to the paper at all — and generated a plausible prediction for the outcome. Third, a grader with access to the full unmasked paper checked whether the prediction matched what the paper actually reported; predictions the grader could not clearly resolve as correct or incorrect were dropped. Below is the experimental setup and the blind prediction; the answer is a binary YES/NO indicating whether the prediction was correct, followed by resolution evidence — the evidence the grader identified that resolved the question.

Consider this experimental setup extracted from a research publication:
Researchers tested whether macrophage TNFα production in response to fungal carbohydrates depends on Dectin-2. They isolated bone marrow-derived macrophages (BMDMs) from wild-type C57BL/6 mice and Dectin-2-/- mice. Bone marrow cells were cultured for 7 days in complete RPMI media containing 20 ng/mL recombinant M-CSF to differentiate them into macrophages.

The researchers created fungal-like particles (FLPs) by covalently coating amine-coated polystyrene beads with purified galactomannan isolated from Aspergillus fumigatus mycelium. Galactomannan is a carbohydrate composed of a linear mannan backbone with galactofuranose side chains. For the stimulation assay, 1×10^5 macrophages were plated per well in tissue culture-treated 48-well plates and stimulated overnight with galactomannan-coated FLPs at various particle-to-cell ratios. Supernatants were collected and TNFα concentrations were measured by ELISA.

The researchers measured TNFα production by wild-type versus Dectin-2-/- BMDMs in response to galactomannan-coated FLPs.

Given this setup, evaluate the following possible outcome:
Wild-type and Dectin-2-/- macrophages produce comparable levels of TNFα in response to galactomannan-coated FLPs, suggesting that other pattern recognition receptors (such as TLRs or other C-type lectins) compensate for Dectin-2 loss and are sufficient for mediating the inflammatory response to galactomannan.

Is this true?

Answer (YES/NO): NO